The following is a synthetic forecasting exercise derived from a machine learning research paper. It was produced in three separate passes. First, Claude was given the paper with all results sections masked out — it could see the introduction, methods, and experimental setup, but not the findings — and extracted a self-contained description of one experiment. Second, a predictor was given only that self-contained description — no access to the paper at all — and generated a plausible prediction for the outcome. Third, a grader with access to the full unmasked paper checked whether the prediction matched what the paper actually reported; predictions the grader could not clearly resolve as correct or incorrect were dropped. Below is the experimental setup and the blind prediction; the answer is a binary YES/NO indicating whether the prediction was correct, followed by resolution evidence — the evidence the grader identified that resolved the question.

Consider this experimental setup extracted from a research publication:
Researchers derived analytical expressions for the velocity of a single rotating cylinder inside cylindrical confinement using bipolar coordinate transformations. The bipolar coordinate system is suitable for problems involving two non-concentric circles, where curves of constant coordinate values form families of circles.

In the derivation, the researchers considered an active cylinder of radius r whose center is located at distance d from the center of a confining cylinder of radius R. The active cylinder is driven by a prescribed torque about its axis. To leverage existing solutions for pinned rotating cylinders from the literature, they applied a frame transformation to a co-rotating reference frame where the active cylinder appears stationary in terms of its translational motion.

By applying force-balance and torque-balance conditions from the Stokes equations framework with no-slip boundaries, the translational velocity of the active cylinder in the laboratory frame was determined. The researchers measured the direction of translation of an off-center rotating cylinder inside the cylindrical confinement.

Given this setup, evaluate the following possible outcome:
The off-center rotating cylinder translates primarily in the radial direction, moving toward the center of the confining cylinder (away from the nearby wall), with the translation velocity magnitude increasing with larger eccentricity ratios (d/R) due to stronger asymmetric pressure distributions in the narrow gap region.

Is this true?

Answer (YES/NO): NO